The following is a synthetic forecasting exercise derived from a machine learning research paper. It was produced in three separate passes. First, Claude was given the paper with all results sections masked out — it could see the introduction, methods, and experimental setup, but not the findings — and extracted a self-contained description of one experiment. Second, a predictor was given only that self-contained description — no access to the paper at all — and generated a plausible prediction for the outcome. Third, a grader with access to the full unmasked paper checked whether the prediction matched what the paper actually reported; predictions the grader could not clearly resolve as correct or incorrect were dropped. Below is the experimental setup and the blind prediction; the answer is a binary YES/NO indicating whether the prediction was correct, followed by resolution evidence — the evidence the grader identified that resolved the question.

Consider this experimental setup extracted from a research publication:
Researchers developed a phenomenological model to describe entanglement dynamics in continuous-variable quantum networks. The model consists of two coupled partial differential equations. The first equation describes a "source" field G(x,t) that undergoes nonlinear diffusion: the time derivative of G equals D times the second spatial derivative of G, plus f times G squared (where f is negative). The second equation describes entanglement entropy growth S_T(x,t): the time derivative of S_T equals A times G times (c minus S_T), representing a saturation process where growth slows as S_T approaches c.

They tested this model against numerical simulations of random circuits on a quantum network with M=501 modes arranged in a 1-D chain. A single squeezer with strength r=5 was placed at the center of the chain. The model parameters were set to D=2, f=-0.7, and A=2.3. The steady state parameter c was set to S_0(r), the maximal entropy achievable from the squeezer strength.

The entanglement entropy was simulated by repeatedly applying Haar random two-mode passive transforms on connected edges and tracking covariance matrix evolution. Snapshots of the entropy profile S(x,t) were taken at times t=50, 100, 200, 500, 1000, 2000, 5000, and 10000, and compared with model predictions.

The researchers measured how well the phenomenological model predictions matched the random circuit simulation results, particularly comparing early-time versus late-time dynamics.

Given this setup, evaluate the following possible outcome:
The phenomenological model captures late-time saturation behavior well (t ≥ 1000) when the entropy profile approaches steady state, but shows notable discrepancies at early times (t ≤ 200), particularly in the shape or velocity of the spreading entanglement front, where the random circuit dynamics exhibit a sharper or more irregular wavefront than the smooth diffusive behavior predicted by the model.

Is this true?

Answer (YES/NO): NO